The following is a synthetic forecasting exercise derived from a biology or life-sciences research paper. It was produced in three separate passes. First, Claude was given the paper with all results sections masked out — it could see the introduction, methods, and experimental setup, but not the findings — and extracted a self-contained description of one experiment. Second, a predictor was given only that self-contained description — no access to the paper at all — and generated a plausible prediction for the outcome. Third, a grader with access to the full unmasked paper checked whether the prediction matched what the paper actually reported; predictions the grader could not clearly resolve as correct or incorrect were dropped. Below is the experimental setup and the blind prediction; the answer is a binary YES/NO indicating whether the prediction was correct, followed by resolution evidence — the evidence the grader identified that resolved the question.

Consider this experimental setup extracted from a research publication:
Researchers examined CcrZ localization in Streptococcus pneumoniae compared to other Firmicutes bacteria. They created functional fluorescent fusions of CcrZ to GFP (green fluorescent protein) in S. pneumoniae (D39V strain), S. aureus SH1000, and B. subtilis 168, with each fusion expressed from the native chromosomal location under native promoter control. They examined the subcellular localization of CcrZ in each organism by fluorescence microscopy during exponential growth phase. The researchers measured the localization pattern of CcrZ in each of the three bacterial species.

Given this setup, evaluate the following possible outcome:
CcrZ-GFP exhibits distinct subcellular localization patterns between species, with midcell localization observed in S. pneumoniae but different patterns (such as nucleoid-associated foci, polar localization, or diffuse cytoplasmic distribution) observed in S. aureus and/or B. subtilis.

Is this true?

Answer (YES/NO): YES